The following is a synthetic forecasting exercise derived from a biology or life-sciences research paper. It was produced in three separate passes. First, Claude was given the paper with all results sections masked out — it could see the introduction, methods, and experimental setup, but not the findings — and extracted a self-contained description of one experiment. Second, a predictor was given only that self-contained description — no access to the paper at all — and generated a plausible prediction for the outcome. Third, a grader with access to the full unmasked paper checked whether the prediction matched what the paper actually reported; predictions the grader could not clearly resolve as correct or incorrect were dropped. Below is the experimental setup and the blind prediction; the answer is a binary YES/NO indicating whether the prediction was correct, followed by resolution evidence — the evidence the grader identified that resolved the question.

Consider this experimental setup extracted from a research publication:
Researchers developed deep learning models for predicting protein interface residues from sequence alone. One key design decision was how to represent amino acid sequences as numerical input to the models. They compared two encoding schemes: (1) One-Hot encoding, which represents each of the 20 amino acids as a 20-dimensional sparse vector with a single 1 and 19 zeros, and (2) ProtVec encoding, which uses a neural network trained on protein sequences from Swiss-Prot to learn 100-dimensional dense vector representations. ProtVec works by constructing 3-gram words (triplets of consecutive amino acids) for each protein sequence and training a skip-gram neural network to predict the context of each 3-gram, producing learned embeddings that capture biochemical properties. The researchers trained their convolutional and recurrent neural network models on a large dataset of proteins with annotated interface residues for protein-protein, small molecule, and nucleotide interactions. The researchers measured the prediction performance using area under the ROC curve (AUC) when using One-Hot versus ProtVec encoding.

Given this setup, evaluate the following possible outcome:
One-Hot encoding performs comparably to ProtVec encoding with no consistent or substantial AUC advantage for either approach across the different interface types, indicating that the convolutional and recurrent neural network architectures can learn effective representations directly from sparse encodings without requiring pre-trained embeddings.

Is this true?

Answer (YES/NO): NO